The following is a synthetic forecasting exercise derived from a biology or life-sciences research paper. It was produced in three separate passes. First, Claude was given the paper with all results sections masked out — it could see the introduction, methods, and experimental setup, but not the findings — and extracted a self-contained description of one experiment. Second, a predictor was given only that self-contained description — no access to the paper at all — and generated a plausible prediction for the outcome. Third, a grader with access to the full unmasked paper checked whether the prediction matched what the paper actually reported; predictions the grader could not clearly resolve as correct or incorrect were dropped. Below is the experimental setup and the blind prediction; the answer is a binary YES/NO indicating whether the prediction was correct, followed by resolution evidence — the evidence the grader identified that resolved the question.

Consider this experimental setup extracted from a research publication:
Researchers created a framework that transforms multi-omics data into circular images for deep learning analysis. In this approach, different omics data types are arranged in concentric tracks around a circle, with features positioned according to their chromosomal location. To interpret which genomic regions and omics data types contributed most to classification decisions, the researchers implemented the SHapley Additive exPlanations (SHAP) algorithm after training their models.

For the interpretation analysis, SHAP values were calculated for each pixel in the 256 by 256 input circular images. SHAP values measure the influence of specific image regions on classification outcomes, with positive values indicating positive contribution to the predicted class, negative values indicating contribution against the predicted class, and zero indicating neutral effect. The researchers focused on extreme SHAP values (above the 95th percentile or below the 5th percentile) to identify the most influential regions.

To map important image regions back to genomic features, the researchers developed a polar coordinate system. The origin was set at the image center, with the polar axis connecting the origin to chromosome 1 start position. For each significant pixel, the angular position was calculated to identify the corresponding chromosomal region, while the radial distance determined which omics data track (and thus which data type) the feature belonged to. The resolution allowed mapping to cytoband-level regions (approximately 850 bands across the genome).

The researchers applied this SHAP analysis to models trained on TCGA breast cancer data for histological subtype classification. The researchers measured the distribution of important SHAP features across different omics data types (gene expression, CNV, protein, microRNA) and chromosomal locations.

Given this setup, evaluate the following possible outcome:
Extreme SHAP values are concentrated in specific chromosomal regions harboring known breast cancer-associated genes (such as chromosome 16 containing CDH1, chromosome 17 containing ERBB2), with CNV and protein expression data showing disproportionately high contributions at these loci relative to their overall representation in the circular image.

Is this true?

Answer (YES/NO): NO